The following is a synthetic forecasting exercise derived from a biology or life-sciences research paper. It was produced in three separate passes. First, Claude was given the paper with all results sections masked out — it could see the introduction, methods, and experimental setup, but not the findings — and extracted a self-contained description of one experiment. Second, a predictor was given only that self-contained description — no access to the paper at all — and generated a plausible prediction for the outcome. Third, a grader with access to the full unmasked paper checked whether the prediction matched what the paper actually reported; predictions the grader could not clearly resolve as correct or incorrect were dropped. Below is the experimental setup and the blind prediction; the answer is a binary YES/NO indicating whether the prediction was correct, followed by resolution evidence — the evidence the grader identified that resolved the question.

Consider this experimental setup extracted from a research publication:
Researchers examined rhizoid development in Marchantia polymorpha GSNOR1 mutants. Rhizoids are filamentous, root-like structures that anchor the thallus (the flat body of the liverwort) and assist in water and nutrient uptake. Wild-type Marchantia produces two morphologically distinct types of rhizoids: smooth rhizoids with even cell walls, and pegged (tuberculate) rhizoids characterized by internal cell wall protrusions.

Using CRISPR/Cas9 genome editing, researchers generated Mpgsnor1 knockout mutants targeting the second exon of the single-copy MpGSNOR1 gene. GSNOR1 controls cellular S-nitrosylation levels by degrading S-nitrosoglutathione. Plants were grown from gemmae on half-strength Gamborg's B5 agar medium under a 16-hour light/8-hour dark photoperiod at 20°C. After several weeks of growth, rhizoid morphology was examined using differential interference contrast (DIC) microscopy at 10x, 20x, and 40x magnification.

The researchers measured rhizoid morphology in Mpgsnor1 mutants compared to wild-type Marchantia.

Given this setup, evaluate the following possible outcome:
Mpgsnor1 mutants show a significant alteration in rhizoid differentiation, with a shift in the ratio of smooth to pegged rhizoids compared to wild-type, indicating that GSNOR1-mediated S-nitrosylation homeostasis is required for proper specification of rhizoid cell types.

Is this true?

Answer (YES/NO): NO